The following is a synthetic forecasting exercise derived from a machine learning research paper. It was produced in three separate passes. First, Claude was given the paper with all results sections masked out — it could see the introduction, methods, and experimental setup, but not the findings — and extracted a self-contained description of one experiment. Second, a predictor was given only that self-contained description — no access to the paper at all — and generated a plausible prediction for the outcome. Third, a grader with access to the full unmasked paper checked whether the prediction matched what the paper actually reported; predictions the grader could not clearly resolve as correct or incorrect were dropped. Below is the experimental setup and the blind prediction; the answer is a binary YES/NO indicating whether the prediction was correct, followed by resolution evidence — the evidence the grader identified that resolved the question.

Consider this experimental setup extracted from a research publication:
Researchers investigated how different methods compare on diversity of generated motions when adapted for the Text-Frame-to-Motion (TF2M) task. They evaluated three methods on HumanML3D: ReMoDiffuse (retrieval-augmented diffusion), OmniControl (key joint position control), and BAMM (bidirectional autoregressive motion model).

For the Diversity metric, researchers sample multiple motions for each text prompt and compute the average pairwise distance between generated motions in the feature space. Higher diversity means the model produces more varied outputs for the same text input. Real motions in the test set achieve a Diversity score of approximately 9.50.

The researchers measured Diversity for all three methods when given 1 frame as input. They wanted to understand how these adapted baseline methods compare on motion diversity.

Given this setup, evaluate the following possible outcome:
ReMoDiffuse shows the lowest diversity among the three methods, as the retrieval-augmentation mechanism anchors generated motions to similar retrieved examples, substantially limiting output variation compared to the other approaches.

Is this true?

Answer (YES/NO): YES